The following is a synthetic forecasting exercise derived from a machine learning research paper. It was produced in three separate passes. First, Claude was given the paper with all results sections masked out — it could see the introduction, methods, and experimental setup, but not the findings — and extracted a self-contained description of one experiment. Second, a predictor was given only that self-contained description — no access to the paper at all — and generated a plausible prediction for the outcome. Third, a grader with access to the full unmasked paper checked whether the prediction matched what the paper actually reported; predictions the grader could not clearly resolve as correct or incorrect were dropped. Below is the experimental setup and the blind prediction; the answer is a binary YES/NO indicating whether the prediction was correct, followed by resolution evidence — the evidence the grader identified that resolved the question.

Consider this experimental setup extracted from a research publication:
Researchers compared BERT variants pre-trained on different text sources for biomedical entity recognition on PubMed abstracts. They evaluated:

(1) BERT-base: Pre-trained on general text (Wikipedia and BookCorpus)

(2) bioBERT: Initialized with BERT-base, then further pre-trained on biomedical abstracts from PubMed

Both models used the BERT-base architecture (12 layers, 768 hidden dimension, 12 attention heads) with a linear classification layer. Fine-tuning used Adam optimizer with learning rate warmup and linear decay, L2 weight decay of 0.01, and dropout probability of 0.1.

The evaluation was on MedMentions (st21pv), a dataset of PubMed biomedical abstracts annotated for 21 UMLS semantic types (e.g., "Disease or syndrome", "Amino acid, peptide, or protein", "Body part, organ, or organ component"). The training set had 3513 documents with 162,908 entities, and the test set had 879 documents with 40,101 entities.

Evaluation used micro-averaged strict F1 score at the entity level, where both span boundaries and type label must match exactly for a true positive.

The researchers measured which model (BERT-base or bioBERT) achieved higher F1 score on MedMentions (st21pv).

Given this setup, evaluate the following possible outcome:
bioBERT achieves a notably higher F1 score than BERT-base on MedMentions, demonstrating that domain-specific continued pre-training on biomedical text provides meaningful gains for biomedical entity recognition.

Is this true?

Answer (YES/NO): YES